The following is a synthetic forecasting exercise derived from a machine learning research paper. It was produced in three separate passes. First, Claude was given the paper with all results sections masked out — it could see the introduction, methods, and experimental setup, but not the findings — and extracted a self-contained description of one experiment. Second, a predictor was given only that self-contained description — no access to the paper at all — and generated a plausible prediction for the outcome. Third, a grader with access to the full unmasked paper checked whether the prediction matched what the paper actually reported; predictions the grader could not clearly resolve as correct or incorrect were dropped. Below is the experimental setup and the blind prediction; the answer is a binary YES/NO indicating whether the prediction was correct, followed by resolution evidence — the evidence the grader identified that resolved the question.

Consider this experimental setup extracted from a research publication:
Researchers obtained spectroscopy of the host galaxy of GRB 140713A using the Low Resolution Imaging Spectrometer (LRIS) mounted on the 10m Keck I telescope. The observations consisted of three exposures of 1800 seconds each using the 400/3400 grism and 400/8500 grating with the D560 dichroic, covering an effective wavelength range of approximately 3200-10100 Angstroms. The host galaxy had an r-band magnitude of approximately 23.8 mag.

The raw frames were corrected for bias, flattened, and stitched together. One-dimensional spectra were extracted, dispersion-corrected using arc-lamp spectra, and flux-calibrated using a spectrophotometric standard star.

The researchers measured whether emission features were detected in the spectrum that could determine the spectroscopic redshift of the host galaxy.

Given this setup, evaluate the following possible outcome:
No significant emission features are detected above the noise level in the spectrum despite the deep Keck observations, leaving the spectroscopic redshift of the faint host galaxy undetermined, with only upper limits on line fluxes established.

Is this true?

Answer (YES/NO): NO